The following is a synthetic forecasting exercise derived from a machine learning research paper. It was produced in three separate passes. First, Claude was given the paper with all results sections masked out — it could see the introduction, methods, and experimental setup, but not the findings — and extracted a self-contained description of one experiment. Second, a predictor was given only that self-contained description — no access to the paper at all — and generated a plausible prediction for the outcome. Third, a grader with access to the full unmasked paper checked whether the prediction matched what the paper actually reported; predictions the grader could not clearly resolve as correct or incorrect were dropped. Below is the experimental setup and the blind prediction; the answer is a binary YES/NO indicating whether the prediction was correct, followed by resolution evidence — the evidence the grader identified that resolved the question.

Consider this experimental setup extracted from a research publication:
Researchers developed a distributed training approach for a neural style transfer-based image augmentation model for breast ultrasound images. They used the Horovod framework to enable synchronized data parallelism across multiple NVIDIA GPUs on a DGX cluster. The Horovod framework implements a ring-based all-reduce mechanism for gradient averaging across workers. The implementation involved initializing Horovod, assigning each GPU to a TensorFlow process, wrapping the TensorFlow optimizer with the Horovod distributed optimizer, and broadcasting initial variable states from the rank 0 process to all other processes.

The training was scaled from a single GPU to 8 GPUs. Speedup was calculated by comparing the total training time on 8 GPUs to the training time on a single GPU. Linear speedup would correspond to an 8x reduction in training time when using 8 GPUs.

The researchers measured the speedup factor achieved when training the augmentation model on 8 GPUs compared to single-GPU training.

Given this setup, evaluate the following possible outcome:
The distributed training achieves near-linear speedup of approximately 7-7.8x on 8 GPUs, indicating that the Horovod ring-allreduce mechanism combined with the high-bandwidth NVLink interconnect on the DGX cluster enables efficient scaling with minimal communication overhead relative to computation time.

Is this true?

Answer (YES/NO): NO